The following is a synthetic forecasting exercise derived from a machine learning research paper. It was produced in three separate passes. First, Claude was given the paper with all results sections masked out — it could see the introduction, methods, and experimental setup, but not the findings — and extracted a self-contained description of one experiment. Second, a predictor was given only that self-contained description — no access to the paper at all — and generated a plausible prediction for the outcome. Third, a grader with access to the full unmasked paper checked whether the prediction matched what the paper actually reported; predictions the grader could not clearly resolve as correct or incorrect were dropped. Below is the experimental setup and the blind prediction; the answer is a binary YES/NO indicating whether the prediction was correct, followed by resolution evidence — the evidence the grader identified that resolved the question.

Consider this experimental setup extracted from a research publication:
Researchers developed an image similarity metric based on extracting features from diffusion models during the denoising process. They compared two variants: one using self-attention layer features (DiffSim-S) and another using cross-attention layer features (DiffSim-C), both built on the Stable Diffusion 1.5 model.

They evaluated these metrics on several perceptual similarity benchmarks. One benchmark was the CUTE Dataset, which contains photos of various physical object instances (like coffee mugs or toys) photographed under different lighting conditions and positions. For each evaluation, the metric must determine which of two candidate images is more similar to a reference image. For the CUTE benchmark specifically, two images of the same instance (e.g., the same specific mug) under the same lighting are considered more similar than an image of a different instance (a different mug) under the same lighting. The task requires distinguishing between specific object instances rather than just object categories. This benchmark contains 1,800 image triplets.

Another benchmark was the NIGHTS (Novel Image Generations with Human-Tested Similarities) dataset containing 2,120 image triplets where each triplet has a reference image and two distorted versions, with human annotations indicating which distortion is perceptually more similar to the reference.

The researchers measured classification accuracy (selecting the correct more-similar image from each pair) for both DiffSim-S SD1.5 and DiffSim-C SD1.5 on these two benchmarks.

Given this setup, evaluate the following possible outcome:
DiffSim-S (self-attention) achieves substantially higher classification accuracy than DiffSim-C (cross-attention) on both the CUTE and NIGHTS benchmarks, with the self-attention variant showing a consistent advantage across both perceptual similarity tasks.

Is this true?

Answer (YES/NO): NO